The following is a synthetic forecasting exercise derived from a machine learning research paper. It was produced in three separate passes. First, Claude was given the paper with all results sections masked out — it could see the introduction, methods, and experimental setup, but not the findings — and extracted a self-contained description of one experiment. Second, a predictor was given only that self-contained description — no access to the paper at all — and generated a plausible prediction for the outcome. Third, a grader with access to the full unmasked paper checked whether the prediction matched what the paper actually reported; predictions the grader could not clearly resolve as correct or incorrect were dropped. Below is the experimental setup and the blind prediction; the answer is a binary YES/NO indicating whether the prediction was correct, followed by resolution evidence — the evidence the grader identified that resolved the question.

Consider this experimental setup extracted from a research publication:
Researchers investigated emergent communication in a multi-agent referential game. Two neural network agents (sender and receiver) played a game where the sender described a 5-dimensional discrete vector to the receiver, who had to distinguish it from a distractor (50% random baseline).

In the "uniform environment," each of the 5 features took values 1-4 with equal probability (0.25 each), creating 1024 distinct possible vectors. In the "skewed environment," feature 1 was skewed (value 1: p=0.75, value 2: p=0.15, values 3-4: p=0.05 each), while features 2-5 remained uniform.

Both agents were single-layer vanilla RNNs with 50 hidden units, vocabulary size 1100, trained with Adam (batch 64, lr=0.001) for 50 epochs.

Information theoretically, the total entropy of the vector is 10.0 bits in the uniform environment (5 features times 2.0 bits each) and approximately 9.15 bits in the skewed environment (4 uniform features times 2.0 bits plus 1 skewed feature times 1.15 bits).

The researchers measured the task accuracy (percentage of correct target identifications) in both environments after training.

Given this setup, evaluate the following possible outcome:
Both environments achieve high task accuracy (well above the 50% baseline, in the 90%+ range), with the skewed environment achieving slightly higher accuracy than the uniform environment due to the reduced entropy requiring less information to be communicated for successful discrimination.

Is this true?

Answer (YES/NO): NO